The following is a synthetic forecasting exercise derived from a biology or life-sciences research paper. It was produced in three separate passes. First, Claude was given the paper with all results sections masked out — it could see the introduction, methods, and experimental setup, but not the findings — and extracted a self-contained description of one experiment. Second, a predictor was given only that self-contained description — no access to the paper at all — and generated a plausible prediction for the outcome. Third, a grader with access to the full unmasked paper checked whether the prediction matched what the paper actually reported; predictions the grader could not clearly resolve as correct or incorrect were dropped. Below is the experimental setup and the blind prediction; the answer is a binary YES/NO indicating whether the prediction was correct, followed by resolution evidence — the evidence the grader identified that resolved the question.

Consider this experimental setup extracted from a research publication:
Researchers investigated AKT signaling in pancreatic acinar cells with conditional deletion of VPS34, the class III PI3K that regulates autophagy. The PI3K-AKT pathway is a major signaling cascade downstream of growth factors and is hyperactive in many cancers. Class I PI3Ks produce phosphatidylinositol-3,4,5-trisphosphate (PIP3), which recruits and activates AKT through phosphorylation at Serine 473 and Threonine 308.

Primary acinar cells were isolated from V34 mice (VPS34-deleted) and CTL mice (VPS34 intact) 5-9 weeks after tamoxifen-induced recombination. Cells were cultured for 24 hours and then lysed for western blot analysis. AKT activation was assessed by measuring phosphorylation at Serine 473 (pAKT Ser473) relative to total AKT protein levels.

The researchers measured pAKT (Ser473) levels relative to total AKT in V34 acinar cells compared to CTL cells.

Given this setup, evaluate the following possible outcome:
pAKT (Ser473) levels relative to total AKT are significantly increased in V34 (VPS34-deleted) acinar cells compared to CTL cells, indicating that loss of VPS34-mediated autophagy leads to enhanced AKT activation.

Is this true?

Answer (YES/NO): NO